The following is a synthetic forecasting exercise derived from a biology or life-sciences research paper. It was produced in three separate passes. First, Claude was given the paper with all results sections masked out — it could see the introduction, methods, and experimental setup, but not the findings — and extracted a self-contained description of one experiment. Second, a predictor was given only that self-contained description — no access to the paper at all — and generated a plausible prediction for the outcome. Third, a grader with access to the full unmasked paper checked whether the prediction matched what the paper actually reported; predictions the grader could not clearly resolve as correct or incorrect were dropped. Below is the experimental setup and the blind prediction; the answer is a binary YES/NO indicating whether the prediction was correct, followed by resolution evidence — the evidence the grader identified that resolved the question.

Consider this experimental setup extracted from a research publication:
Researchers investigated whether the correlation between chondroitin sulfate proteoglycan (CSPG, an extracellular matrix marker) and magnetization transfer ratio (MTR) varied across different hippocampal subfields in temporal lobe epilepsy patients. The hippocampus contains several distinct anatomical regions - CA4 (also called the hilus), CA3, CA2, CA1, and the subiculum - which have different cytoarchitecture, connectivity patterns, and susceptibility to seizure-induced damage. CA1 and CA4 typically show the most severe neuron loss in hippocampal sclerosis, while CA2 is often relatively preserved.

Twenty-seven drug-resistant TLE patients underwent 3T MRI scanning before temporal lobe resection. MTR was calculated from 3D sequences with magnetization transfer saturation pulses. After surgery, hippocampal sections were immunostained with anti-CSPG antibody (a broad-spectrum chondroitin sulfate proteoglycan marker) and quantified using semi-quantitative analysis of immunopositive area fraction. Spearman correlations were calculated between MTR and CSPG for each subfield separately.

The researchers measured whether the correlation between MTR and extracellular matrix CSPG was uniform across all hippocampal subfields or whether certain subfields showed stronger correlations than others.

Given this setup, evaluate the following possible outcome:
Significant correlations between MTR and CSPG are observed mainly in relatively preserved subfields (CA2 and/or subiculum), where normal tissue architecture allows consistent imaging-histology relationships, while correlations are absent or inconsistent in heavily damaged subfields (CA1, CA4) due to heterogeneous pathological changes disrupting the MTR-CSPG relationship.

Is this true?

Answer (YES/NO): NO